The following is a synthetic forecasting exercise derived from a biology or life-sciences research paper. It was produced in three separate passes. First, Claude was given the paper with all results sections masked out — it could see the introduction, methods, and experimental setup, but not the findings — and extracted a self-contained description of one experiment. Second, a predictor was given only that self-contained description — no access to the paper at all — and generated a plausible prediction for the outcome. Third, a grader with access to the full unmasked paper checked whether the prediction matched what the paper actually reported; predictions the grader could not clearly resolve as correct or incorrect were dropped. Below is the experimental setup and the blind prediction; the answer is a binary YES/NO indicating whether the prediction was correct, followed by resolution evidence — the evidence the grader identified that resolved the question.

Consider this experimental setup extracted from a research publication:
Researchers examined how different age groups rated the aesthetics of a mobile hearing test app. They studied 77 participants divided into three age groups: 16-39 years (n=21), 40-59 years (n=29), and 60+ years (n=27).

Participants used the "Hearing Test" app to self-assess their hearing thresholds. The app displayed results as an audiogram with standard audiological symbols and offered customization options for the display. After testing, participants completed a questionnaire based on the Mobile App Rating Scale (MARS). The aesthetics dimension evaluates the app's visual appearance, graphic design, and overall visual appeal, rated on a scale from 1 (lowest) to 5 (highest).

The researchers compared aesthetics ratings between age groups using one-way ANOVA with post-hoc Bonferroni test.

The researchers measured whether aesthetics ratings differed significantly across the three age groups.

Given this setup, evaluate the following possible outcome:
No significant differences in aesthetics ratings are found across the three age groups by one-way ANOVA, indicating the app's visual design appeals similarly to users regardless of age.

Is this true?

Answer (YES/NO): NO